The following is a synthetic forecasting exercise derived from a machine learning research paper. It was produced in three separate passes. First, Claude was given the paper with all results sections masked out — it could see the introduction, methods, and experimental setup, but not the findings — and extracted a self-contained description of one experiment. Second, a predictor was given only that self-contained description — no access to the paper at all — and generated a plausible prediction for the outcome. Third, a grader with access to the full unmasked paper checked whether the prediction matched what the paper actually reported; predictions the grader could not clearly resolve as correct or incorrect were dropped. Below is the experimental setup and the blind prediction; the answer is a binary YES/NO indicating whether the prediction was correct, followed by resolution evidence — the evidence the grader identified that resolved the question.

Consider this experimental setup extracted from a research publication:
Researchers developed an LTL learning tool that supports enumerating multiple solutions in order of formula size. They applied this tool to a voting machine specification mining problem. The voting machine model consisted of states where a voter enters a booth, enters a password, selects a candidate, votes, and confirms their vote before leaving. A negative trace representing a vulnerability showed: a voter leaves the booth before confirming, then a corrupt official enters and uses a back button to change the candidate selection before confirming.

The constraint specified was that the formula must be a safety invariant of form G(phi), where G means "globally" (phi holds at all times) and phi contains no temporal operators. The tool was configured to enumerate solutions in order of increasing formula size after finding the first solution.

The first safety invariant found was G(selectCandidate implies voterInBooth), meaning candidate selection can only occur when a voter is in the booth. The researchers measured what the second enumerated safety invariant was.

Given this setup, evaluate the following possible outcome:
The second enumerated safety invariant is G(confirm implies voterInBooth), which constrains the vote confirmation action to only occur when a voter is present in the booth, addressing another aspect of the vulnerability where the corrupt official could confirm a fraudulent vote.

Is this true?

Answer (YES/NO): NO